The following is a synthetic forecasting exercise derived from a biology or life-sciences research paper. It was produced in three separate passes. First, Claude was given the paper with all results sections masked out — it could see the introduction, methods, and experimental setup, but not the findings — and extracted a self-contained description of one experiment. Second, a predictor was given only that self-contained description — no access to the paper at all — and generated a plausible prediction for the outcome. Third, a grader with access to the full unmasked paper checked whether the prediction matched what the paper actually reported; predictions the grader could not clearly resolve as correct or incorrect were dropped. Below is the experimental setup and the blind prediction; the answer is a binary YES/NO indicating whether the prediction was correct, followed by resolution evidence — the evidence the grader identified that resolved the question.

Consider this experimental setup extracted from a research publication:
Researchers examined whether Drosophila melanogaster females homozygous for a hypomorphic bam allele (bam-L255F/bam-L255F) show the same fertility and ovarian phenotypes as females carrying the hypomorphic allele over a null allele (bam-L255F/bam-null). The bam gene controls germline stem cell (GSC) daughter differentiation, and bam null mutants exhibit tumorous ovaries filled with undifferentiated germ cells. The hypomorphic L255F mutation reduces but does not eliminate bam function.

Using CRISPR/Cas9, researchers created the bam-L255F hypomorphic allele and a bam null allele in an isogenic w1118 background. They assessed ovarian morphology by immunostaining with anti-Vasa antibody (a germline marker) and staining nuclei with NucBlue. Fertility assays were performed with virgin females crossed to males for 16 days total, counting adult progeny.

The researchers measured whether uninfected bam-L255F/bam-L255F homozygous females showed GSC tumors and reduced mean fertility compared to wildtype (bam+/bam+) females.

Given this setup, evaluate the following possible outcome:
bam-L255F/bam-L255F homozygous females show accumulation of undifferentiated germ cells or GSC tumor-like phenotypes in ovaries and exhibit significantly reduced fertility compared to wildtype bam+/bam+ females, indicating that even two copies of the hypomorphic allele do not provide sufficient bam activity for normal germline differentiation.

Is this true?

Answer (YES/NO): NO